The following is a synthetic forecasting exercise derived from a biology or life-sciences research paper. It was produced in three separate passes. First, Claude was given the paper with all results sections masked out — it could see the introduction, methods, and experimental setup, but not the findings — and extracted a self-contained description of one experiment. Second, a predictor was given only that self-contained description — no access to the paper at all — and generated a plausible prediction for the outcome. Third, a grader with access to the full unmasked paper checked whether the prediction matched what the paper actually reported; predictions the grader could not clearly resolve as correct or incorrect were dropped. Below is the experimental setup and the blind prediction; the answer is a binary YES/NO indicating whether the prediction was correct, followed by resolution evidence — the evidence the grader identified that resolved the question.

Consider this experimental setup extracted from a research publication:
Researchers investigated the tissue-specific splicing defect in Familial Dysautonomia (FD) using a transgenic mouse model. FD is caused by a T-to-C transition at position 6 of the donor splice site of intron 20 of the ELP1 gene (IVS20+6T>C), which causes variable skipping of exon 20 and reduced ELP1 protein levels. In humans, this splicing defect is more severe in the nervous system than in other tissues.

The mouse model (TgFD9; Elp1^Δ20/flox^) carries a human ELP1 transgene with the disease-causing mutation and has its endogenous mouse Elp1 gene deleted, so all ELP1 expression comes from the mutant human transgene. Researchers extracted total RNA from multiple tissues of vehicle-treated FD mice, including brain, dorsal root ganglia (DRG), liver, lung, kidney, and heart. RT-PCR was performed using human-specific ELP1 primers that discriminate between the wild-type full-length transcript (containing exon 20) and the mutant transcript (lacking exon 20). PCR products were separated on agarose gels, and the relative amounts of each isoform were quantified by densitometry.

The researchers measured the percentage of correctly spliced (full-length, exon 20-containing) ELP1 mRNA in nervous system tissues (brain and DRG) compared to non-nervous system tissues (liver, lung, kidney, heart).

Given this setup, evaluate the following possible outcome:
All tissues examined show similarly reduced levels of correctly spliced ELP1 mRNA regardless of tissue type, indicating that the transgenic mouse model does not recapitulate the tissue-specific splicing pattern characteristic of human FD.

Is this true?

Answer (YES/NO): NO